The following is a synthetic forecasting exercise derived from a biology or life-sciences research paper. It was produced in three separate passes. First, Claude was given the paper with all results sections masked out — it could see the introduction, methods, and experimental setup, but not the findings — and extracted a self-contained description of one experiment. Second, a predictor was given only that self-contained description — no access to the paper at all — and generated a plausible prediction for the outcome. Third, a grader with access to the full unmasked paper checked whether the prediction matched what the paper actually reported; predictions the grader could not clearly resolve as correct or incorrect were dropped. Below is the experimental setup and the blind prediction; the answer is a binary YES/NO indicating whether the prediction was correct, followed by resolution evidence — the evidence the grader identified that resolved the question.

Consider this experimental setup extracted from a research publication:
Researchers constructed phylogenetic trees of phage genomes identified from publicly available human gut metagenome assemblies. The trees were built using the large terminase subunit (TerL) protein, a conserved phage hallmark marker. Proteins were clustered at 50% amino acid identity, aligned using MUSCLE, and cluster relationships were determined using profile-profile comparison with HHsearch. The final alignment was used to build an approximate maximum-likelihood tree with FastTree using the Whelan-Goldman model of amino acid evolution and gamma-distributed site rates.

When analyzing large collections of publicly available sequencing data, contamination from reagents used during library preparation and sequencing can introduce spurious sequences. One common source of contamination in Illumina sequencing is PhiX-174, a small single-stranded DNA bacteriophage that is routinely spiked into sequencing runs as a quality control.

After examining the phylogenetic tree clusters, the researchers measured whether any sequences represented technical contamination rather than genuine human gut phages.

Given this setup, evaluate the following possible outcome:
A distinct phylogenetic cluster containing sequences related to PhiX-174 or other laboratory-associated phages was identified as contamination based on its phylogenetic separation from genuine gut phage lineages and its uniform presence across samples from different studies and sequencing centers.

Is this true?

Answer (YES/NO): NO